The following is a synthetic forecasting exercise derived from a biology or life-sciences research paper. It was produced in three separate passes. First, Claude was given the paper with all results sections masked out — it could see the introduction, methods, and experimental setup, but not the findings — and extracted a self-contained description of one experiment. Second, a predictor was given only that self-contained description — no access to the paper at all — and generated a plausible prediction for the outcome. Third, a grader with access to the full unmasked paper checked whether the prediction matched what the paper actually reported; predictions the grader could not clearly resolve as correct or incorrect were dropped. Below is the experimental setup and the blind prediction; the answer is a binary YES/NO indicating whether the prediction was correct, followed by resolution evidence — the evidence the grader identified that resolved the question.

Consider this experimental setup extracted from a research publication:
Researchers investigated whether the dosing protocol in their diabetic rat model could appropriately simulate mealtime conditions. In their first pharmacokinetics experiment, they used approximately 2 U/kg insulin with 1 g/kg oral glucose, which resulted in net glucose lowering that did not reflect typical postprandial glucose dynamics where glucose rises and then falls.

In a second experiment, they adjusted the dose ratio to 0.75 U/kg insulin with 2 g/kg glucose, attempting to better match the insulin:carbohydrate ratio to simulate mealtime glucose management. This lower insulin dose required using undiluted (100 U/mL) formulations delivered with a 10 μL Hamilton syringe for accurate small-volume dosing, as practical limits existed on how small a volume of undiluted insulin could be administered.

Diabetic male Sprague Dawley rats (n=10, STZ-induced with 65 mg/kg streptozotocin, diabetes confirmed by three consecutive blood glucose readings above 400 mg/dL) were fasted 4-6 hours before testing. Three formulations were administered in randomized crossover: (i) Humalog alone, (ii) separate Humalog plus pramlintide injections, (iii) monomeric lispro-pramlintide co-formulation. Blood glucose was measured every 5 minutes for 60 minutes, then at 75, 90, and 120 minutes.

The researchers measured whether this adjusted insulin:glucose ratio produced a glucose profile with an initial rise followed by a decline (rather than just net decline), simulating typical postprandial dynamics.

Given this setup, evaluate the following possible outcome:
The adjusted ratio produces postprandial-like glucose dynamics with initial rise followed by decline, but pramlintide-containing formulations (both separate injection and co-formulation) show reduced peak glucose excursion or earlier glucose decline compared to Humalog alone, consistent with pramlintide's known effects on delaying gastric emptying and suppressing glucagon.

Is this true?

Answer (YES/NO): YES